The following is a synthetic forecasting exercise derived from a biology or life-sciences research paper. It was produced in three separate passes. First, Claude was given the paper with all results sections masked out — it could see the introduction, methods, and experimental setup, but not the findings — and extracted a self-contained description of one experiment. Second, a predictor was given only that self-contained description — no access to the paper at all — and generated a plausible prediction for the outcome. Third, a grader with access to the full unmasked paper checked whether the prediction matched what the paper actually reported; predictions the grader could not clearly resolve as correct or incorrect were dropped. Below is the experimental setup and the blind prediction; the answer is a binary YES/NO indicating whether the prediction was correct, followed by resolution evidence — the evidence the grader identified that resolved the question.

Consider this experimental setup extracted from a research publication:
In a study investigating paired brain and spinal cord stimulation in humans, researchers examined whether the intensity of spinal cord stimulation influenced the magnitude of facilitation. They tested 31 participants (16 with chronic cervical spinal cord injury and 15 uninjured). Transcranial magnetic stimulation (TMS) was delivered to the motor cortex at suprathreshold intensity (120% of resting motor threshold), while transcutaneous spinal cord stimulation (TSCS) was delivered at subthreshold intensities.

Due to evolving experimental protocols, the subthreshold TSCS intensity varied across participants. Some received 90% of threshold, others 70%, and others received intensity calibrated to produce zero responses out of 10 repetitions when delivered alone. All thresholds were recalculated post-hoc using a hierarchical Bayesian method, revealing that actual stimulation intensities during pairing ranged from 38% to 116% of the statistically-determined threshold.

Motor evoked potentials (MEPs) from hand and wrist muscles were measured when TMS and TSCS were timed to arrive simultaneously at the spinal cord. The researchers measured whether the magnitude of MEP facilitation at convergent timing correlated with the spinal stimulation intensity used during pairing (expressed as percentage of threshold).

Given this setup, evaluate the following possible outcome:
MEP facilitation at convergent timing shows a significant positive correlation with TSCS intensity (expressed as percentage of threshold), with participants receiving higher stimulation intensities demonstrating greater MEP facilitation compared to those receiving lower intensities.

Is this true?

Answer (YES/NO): YES